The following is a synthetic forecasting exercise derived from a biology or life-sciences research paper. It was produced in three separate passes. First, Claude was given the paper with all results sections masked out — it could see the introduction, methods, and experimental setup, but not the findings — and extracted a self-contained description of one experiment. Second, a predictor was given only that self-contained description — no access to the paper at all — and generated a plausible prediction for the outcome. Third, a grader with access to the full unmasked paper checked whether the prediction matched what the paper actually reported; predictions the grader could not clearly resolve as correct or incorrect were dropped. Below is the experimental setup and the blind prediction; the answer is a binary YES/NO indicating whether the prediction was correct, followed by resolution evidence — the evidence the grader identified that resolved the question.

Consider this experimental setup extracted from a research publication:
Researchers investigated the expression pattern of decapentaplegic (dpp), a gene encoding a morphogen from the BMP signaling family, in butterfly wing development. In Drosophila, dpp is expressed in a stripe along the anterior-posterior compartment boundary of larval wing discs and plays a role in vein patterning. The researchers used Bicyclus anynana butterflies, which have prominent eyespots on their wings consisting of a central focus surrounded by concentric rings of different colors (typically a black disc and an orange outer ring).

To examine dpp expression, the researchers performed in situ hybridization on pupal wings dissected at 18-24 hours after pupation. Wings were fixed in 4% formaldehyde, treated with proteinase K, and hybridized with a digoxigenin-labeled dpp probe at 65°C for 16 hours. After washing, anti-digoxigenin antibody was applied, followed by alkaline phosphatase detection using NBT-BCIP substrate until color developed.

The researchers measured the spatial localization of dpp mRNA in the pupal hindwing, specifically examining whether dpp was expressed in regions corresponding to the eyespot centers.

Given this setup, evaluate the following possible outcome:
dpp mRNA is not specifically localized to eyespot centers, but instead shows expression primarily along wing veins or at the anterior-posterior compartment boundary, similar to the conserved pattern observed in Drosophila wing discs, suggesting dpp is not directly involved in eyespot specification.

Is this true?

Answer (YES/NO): NO